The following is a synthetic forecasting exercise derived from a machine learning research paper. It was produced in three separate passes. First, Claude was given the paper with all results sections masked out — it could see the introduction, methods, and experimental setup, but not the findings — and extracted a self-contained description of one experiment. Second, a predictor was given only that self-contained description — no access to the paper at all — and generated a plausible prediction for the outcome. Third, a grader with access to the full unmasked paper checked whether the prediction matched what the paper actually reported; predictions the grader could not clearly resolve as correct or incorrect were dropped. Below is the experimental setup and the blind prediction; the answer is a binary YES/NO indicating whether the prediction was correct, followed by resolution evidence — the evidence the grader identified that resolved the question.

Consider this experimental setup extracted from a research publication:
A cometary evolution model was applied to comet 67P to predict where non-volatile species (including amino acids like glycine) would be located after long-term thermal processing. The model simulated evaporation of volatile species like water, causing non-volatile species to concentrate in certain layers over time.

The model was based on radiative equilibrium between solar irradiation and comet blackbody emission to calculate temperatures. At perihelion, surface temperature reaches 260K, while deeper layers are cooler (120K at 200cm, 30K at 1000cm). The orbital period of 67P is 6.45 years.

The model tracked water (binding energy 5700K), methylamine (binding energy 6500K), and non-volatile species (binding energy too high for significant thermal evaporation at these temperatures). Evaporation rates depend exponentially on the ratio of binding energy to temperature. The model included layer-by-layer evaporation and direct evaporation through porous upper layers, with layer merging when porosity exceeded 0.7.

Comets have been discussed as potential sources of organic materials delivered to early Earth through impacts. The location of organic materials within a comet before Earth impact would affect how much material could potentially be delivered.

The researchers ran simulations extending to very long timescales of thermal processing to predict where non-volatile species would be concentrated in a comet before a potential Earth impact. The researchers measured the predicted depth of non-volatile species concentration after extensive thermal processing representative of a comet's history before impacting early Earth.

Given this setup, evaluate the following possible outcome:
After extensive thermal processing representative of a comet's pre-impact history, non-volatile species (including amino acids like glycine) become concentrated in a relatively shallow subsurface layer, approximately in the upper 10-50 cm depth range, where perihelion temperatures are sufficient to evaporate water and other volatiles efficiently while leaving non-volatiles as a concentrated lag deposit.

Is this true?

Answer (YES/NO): NO